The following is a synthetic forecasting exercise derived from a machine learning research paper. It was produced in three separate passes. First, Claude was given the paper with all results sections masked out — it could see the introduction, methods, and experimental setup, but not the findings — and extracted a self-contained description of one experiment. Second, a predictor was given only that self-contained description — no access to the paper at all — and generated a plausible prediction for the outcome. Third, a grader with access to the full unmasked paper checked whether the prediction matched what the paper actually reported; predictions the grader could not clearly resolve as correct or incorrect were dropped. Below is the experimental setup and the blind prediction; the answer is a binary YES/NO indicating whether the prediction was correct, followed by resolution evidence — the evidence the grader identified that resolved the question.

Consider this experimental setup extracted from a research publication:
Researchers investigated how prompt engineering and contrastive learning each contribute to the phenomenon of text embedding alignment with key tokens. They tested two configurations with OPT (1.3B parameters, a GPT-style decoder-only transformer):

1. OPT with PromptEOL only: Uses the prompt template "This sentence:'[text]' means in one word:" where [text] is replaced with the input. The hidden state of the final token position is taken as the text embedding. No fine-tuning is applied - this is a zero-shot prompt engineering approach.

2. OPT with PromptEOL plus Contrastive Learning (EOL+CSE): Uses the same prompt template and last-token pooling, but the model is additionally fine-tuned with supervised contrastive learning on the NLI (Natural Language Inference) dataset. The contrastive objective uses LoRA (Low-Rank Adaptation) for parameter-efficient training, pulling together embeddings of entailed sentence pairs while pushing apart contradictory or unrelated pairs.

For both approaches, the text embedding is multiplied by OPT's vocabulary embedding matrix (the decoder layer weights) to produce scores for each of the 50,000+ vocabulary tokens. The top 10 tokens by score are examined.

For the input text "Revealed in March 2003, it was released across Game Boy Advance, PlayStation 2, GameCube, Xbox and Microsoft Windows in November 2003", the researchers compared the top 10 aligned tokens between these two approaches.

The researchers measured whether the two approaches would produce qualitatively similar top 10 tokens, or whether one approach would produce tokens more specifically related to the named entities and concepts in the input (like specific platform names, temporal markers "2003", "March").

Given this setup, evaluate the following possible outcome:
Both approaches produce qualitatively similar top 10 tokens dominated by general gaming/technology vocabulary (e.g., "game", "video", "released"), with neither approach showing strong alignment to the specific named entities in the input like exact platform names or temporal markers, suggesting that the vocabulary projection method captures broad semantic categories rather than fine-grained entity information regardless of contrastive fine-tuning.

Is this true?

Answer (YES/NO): NO